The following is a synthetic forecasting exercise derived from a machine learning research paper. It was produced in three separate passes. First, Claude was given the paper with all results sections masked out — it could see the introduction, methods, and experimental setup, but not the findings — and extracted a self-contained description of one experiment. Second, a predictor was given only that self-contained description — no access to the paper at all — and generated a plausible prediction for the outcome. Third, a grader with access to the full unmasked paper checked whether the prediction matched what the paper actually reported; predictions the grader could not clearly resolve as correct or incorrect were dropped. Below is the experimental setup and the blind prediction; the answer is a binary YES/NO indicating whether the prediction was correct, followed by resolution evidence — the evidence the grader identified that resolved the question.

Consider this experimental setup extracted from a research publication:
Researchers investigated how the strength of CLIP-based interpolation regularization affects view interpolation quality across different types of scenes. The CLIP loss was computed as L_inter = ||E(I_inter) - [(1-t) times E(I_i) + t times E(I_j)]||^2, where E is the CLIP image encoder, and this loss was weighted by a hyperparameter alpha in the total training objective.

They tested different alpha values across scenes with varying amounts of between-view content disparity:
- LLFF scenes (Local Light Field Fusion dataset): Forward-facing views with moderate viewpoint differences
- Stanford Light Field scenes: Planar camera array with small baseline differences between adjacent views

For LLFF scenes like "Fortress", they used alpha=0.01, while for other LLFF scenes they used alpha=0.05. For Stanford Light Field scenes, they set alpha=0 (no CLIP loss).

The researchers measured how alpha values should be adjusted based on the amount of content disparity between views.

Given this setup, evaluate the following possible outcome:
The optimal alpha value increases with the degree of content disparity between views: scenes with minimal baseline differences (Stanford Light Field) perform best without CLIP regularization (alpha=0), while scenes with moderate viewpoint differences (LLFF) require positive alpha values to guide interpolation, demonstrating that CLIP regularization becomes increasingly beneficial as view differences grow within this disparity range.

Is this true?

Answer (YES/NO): YES